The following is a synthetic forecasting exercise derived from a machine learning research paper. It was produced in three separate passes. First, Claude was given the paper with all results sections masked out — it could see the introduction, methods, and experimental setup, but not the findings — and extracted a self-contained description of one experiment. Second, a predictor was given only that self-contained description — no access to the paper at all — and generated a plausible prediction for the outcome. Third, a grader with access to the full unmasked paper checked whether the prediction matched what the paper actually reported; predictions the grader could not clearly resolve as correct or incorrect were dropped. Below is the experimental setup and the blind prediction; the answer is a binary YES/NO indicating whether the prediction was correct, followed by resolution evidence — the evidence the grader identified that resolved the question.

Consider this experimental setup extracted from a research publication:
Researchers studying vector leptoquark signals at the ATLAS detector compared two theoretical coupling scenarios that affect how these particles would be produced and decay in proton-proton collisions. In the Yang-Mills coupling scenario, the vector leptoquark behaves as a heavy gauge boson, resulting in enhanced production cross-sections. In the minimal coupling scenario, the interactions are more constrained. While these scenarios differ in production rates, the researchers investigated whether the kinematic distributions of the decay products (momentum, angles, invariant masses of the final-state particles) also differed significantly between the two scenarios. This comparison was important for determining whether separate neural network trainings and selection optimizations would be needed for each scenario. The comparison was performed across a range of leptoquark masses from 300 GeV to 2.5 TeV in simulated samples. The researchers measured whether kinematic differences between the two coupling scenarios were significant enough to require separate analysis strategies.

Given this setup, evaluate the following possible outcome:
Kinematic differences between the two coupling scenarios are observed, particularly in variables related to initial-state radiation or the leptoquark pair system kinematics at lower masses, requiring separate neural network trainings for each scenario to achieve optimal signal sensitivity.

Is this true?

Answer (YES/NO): NO